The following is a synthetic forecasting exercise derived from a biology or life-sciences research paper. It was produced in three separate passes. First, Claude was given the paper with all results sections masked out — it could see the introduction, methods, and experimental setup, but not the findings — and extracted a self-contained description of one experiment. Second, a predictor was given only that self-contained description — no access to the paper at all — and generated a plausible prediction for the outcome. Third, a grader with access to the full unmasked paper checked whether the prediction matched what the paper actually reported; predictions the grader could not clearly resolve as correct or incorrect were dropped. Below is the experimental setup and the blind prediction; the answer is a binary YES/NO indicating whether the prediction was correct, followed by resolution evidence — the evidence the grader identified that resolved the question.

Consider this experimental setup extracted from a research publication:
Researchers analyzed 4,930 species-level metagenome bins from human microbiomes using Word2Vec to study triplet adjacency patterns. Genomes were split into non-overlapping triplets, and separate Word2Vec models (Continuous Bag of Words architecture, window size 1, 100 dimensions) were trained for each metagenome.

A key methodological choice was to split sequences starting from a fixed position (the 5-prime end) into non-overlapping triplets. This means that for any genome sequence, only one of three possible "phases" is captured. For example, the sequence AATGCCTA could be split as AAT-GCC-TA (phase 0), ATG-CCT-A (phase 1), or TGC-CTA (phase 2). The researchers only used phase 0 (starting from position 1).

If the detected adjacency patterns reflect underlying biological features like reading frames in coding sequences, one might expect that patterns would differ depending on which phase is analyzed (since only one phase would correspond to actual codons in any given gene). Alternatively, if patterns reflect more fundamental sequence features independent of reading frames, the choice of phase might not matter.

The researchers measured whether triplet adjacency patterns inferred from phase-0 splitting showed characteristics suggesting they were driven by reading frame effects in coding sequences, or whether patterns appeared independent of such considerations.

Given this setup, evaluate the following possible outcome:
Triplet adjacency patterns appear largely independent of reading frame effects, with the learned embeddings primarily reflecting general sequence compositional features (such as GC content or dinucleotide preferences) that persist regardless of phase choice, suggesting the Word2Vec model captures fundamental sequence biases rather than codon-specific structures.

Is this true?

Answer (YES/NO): NO